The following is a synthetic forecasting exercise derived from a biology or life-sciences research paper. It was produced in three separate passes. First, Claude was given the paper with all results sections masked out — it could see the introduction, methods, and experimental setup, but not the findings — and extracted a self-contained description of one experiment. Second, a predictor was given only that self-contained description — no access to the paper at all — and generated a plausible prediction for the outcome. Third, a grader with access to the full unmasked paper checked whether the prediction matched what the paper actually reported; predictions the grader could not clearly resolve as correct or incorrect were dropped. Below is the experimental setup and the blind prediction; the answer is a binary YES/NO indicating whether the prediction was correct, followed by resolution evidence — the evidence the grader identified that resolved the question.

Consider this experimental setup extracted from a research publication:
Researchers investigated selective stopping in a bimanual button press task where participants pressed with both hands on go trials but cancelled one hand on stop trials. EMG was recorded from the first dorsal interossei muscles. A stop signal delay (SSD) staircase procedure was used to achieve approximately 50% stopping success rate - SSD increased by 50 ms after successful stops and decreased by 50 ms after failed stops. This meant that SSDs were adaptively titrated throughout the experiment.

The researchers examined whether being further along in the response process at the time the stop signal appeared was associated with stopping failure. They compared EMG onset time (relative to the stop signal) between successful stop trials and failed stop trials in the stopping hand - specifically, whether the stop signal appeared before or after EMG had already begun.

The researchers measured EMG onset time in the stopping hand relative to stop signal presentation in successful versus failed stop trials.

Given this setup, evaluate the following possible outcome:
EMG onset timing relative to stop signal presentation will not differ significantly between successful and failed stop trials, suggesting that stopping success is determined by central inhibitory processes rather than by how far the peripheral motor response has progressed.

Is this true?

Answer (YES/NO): NO